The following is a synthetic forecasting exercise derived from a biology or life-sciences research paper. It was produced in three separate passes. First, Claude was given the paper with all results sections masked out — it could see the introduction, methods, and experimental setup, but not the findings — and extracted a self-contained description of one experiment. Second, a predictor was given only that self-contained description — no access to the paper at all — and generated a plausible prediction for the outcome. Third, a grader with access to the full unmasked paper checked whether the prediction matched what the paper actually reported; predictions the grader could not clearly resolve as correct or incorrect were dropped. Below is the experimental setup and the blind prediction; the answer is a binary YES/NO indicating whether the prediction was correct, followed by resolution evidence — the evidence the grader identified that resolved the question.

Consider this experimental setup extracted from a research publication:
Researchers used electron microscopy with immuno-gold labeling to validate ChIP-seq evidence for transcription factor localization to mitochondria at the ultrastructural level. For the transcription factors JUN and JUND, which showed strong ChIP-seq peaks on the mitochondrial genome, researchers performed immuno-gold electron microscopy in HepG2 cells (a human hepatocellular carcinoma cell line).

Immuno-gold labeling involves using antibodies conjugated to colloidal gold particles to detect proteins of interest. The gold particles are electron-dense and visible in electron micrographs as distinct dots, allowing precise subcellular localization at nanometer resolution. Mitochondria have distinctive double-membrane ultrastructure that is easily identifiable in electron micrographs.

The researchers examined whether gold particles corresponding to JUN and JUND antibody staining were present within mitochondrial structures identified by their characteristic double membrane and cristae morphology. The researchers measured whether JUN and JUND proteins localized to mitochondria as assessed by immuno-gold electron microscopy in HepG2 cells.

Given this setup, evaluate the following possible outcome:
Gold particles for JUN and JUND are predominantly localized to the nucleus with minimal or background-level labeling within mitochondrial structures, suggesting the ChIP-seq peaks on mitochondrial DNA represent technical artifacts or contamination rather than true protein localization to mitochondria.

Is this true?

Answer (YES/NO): NO